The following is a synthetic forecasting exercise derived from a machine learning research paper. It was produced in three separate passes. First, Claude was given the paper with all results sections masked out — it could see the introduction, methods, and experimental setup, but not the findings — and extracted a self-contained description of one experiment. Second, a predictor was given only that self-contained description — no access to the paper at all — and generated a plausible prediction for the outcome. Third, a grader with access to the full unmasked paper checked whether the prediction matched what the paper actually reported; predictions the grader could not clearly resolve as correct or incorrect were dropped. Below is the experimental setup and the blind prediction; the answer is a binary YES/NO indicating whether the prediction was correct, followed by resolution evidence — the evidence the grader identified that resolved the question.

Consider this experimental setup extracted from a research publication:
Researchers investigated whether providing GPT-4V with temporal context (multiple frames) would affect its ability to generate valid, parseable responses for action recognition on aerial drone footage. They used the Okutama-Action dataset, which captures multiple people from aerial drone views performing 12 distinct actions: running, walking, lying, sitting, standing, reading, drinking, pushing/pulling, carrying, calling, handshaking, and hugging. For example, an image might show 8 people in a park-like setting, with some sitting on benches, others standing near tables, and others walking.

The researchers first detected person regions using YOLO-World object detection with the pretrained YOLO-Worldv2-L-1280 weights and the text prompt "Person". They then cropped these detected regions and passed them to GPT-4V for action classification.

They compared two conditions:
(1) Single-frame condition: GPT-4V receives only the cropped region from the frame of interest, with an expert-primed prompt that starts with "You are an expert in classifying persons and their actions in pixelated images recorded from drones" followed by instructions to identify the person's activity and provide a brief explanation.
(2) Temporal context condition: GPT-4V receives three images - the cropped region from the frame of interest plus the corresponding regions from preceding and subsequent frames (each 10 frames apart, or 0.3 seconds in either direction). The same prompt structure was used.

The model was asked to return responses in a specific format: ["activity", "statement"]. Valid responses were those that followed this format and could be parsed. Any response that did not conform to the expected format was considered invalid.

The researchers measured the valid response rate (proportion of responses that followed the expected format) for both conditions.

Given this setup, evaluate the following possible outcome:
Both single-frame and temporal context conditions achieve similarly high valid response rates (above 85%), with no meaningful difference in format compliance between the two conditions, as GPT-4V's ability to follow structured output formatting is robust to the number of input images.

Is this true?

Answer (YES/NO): NO